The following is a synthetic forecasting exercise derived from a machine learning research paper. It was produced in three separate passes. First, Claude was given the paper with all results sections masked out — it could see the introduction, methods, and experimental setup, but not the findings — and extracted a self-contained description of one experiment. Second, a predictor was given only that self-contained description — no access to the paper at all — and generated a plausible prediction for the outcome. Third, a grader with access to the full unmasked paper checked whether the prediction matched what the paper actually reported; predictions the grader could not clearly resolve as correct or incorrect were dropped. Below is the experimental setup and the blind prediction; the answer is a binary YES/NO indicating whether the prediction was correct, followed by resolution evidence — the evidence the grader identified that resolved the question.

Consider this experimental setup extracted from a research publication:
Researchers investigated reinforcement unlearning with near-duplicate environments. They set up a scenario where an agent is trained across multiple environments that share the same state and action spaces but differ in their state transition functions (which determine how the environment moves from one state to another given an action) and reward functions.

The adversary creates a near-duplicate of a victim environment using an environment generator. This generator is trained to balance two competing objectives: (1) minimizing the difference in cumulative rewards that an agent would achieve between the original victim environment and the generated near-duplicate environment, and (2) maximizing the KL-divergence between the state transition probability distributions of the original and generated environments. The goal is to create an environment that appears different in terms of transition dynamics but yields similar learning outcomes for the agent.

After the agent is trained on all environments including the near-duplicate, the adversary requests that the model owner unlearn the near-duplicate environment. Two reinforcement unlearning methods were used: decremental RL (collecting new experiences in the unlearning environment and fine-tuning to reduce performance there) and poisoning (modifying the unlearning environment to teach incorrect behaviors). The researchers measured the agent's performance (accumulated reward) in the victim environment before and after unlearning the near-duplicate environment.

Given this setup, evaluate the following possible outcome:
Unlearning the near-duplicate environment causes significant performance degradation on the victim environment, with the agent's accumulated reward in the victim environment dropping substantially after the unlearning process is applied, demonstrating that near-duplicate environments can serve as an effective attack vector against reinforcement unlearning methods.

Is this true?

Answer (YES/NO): YES